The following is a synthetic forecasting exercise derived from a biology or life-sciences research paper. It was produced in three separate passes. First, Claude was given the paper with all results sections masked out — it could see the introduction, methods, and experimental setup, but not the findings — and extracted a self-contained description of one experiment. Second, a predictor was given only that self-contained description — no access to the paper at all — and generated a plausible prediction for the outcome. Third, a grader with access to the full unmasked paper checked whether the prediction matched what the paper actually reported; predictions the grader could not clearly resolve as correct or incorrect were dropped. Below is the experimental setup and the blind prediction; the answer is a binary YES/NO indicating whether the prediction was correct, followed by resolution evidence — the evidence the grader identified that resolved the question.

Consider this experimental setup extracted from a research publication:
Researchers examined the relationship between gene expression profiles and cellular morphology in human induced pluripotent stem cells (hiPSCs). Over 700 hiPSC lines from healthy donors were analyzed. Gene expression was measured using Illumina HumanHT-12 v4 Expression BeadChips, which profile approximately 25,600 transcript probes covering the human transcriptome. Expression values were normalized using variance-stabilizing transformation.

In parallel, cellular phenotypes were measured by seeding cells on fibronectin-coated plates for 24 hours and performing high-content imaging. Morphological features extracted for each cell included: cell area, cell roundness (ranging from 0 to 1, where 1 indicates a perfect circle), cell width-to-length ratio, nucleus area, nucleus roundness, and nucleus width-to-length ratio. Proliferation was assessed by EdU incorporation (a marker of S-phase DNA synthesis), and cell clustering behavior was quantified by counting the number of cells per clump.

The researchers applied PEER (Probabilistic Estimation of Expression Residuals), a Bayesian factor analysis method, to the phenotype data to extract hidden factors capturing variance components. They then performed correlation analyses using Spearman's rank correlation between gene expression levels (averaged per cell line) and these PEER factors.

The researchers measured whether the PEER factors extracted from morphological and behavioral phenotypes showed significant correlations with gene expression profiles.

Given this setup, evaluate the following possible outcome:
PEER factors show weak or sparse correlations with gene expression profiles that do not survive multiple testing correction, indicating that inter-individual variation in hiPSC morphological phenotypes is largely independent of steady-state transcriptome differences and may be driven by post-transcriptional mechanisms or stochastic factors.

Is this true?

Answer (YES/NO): NO